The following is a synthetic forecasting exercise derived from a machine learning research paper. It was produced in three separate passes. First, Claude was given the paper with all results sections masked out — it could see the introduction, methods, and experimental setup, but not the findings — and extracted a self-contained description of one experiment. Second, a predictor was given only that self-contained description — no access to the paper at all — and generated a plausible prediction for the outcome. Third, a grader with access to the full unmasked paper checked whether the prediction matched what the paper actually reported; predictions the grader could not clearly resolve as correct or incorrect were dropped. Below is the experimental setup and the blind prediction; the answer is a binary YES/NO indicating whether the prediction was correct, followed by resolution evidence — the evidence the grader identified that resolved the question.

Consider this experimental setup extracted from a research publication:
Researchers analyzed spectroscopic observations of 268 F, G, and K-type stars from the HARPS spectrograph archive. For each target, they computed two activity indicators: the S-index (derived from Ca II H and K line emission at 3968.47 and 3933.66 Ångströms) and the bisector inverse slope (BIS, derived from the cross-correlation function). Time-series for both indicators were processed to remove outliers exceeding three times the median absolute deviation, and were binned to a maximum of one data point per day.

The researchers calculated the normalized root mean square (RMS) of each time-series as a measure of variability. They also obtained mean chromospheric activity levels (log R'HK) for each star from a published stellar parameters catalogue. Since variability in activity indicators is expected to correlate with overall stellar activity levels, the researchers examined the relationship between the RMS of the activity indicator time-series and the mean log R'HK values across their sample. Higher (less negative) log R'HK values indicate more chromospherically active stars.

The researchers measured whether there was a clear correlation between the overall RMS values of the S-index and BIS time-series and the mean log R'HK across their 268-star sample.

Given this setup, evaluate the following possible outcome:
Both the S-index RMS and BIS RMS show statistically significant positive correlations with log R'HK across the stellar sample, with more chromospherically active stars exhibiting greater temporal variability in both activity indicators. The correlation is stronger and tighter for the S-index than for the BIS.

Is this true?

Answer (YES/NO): NO